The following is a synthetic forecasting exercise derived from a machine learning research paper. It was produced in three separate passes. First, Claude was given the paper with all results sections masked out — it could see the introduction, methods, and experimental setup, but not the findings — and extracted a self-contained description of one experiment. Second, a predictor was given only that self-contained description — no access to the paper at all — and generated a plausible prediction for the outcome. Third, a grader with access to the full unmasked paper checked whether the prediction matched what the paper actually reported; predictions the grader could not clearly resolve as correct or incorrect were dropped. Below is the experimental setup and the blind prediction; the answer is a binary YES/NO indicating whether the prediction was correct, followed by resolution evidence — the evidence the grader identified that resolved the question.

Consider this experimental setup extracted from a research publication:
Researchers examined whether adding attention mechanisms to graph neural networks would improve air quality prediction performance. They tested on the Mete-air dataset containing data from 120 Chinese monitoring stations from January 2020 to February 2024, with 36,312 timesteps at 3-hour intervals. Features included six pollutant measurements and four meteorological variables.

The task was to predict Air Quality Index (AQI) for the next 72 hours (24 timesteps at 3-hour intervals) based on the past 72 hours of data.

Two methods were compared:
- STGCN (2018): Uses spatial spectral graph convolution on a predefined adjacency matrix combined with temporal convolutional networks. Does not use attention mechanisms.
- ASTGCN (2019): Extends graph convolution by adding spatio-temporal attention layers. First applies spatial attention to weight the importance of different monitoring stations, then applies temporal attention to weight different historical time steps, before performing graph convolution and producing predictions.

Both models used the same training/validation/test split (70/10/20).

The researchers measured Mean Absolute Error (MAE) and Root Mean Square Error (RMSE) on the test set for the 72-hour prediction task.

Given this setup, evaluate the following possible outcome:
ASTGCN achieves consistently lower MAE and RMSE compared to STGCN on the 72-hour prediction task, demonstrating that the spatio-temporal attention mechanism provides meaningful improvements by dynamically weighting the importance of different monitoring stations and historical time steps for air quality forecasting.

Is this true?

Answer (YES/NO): NO